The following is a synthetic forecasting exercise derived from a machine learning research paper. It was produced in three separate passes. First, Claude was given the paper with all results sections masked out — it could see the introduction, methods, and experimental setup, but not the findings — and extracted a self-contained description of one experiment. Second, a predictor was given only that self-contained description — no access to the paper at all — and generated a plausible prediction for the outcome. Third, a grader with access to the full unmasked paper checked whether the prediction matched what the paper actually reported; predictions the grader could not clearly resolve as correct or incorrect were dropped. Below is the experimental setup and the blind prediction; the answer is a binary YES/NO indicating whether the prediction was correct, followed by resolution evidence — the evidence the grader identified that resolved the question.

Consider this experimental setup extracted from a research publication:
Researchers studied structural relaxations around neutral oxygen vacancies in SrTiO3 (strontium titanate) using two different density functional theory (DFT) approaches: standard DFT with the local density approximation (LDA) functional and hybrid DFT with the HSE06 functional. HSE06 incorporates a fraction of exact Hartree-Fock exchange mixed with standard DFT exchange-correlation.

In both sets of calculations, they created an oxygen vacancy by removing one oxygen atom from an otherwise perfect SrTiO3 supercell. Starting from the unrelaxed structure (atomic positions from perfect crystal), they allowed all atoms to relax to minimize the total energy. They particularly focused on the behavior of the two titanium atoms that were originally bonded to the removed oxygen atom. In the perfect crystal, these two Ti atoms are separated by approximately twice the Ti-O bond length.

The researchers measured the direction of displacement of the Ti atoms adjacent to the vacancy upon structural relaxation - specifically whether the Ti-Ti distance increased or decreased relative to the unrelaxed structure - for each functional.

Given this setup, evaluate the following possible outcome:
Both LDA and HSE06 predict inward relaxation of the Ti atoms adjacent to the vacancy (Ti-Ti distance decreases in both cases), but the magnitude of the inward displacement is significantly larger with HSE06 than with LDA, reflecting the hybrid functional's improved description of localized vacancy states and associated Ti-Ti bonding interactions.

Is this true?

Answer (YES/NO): NO